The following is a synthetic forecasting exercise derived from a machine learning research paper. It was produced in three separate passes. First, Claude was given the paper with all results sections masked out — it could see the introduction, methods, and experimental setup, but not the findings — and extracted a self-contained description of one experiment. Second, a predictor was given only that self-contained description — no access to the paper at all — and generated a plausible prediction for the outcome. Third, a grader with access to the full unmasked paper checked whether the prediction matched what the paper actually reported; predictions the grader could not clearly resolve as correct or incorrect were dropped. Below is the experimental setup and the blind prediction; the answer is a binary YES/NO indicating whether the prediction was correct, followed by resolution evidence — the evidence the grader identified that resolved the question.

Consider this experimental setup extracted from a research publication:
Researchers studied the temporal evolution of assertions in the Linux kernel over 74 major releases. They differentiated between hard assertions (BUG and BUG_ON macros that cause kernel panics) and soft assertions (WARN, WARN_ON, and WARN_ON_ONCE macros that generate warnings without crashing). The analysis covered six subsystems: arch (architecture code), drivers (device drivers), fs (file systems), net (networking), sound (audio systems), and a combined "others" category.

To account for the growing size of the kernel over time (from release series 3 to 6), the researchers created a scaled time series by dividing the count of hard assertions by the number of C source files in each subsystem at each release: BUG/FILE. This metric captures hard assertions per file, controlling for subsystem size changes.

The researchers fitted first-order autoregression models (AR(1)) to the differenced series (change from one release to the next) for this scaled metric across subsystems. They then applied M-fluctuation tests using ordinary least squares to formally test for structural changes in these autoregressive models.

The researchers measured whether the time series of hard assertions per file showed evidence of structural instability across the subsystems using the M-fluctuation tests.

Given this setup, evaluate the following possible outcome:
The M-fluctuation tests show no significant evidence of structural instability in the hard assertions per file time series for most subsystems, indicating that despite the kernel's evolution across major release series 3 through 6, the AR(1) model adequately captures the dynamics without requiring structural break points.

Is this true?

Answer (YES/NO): NO